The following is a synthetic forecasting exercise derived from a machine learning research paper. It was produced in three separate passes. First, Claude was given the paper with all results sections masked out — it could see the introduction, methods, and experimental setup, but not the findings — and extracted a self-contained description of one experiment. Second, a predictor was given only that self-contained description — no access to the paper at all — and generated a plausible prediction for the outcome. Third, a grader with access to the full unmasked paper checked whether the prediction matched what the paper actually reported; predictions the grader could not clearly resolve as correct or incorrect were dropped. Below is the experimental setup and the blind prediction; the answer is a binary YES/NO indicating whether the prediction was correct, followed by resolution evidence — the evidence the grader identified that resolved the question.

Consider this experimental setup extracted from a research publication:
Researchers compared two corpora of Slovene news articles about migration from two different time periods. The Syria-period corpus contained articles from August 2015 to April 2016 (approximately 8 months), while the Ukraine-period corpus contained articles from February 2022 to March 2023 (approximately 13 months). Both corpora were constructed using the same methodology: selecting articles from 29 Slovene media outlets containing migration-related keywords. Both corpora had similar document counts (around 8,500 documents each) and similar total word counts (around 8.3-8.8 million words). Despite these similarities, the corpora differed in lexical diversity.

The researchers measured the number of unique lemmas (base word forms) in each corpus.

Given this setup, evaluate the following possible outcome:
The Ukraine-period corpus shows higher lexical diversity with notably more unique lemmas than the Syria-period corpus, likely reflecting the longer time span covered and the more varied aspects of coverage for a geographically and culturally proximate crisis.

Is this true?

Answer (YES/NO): YES